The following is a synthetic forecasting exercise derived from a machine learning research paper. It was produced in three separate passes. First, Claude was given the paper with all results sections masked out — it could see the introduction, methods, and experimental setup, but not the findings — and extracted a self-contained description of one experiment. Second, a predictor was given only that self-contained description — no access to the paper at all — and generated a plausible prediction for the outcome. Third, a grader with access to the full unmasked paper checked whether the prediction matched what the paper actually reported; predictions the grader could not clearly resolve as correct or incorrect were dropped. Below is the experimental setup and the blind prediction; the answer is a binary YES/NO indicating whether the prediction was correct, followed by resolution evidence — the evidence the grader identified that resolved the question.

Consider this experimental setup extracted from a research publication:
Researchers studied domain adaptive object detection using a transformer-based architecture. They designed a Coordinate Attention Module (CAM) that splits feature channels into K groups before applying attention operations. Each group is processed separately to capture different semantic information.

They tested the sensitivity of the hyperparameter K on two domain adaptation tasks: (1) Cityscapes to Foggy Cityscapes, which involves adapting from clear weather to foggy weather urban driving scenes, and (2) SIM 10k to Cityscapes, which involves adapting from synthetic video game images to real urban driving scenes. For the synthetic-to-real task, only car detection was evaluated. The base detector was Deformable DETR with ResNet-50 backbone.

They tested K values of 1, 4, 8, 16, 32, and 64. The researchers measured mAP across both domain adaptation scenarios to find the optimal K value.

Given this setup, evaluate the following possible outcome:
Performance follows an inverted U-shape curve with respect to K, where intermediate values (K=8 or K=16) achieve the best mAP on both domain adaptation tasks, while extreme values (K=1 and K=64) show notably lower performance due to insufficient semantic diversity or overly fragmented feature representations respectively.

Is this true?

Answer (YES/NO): NO